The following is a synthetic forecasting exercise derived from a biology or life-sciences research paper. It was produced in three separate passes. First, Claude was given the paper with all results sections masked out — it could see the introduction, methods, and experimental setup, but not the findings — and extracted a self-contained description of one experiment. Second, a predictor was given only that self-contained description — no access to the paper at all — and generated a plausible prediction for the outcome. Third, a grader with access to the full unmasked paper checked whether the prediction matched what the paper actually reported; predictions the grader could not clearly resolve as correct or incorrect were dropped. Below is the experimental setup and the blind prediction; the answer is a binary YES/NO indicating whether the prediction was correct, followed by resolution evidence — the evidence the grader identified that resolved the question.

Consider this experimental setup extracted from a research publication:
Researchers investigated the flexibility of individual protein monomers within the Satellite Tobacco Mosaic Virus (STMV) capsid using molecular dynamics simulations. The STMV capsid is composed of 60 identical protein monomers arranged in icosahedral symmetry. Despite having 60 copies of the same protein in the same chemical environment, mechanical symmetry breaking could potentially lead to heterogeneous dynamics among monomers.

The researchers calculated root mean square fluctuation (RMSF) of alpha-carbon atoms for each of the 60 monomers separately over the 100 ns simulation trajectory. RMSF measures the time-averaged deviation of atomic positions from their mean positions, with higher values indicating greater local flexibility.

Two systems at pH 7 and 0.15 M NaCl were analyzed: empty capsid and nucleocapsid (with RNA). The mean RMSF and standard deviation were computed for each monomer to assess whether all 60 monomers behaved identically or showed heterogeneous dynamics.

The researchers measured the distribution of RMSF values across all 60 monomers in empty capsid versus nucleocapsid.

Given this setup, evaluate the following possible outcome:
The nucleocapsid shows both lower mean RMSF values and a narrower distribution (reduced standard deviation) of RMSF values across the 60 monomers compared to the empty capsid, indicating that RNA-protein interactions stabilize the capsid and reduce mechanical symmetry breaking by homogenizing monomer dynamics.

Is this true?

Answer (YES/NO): NO